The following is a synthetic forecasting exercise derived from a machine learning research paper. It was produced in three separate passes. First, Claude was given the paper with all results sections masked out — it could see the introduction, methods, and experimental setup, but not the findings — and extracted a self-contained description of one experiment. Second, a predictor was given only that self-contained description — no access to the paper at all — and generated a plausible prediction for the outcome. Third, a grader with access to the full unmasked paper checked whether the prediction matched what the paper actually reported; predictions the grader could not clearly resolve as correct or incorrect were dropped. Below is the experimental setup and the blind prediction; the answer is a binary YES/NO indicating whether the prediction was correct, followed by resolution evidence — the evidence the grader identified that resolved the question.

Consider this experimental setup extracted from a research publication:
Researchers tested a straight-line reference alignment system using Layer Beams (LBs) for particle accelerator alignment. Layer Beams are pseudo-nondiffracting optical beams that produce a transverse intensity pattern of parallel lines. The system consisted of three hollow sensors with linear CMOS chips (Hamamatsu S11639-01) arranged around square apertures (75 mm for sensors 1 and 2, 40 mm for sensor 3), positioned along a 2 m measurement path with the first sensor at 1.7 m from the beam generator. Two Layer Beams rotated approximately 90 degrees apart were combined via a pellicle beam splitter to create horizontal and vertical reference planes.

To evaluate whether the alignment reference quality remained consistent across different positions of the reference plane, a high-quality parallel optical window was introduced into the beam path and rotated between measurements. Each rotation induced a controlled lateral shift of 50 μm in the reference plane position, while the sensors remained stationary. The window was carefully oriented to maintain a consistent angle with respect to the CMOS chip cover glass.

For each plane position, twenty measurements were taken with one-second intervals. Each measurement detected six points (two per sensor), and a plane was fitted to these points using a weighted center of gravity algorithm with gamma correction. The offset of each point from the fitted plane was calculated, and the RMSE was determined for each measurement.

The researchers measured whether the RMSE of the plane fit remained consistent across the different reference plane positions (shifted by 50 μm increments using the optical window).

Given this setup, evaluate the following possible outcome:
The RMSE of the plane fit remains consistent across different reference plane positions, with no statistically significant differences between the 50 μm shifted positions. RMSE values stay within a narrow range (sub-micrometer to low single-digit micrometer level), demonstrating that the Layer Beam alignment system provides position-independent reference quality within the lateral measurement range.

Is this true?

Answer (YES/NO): NO